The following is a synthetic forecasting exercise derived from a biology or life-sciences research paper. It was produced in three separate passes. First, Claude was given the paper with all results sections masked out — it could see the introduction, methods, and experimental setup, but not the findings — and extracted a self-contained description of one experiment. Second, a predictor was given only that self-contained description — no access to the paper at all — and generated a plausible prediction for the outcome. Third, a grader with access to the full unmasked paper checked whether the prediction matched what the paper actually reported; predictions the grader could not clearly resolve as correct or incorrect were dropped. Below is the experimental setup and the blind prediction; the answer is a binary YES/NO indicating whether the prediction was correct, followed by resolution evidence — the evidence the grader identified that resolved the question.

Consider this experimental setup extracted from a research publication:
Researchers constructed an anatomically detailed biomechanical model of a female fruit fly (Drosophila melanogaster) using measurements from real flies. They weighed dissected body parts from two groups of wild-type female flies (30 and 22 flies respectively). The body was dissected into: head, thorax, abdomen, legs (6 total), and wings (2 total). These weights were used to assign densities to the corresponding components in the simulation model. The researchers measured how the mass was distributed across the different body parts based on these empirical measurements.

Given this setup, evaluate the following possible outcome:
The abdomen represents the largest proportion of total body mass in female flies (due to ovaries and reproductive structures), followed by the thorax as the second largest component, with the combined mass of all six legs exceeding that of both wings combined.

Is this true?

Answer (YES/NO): YES